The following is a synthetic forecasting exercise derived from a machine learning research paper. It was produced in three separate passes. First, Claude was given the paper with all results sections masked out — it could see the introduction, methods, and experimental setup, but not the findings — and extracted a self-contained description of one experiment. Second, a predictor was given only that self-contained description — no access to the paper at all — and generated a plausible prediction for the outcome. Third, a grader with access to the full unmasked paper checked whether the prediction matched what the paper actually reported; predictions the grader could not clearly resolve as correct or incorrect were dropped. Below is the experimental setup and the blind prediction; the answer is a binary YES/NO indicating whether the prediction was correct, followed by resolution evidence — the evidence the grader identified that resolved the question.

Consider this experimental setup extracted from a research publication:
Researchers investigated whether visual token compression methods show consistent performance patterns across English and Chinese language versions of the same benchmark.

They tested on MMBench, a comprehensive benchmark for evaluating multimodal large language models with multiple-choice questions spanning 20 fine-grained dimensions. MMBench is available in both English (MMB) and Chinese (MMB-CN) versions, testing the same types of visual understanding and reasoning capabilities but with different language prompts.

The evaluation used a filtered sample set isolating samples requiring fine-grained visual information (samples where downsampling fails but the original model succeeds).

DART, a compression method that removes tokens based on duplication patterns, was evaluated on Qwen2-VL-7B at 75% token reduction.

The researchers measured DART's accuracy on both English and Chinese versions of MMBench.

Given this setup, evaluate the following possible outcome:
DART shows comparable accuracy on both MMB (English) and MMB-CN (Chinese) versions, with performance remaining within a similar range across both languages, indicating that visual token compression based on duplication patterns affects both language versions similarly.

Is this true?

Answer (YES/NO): YES